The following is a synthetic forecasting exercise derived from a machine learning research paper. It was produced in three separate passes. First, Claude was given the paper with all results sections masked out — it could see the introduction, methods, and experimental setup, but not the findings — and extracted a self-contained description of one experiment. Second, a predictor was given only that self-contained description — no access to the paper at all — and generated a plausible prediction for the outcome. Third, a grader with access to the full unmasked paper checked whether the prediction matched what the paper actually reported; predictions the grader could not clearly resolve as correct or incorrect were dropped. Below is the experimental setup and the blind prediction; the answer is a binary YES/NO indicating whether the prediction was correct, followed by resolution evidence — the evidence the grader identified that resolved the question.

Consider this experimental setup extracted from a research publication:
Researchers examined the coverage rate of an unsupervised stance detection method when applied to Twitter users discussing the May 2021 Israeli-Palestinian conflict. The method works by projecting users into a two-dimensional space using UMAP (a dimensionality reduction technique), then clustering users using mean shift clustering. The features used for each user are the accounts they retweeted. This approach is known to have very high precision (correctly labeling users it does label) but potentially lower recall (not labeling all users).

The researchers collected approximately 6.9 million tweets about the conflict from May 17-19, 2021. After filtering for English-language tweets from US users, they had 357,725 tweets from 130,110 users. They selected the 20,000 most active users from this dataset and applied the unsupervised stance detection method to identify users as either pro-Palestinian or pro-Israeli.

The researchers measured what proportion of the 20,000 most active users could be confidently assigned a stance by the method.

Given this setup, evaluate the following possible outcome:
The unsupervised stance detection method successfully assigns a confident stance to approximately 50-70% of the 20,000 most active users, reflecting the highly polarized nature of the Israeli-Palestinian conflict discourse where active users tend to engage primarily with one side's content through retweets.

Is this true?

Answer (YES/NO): NO